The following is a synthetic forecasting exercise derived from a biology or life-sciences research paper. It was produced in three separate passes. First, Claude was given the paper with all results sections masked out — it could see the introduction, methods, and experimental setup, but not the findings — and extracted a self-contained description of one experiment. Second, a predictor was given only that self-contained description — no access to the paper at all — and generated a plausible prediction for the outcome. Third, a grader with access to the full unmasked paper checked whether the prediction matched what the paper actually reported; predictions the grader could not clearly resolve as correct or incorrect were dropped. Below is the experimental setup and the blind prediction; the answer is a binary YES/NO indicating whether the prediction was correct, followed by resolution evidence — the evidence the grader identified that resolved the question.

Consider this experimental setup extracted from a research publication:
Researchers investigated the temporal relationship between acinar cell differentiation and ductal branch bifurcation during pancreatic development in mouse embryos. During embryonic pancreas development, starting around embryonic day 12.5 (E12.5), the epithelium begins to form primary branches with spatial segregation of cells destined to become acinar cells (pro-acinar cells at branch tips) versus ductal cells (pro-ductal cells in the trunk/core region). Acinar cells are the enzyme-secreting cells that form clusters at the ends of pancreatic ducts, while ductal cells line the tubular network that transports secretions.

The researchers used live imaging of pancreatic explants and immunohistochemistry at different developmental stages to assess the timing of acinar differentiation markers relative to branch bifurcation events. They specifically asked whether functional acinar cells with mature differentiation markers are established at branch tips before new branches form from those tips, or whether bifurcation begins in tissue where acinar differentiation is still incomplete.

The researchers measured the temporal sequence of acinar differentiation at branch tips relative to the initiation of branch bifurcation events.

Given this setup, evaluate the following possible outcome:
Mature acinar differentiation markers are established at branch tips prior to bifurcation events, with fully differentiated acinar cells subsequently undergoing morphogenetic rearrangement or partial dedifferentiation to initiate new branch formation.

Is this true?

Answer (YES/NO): NO